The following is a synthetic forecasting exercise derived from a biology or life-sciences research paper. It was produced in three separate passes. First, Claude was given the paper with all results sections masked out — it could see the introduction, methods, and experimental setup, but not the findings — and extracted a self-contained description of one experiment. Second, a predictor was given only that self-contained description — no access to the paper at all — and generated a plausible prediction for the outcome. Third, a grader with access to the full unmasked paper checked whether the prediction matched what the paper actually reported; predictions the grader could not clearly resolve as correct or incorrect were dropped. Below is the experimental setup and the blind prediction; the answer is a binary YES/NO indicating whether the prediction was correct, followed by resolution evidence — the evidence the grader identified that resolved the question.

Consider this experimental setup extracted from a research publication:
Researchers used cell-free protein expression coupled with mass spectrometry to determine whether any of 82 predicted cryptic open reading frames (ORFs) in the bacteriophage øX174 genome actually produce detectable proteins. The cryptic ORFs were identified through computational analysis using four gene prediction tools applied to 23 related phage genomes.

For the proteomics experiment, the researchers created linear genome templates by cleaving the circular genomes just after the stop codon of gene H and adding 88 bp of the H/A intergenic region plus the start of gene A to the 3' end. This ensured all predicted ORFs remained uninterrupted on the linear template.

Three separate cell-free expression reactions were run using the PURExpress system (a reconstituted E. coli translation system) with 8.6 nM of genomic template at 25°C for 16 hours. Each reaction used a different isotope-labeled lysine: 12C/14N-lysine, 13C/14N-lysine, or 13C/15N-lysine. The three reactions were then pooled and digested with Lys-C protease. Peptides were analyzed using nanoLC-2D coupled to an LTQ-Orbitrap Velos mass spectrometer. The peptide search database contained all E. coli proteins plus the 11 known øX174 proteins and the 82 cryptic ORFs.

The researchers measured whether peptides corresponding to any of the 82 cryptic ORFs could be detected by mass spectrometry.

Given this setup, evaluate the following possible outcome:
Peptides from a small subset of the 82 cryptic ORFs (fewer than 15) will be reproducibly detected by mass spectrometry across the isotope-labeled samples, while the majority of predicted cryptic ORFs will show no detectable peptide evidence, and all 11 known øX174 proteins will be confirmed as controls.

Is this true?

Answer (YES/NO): NO